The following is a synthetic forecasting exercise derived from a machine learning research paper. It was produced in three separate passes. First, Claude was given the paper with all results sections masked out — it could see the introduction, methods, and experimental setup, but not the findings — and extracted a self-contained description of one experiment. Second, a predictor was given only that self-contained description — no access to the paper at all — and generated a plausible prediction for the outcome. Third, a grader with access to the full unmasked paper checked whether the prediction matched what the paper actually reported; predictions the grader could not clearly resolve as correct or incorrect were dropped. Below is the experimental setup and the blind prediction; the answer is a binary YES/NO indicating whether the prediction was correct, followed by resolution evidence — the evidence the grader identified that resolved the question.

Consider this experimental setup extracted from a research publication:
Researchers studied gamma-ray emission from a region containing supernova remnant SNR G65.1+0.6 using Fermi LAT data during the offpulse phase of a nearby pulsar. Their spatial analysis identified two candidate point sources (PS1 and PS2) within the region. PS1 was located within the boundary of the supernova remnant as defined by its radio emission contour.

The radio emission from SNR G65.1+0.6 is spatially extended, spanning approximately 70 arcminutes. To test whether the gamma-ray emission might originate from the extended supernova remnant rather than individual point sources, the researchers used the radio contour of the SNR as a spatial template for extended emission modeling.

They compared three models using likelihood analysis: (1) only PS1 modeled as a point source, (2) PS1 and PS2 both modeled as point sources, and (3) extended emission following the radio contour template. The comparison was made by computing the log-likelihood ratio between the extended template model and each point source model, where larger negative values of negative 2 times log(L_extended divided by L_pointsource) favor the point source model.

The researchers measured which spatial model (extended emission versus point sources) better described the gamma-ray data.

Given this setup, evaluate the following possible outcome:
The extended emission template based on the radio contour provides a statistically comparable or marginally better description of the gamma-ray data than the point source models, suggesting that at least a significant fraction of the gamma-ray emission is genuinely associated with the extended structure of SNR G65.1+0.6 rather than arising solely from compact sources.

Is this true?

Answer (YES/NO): NO